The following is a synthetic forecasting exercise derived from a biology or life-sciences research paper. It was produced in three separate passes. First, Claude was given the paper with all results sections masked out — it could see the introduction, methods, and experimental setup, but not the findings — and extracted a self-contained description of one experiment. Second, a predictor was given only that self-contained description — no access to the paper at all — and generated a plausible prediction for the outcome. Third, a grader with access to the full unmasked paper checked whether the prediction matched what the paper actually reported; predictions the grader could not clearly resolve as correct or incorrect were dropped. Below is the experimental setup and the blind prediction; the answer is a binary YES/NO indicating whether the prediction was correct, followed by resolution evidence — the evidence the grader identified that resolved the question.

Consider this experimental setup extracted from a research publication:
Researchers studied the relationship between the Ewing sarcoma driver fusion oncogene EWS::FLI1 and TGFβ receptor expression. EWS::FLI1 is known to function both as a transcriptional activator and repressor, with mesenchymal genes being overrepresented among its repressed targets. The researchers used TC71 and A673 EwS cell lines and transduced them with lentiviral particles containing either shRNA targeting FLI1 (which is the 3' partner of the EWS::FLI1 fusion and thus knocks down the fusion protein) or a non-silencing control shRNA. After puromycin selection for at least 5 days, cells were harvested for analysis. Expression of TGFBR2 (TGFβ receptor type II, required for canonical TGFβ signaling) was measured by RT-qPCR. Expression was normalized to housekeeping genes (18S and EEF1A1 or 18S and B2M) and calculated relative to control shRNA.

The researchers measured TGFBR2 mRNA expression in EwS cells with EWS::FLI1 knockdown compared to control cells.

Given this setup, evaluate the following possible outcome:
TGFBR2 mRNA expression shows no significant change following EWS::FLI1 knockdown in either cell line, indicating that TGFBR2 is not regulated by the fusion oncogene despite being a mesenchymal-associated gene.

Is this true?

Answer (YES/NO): NO